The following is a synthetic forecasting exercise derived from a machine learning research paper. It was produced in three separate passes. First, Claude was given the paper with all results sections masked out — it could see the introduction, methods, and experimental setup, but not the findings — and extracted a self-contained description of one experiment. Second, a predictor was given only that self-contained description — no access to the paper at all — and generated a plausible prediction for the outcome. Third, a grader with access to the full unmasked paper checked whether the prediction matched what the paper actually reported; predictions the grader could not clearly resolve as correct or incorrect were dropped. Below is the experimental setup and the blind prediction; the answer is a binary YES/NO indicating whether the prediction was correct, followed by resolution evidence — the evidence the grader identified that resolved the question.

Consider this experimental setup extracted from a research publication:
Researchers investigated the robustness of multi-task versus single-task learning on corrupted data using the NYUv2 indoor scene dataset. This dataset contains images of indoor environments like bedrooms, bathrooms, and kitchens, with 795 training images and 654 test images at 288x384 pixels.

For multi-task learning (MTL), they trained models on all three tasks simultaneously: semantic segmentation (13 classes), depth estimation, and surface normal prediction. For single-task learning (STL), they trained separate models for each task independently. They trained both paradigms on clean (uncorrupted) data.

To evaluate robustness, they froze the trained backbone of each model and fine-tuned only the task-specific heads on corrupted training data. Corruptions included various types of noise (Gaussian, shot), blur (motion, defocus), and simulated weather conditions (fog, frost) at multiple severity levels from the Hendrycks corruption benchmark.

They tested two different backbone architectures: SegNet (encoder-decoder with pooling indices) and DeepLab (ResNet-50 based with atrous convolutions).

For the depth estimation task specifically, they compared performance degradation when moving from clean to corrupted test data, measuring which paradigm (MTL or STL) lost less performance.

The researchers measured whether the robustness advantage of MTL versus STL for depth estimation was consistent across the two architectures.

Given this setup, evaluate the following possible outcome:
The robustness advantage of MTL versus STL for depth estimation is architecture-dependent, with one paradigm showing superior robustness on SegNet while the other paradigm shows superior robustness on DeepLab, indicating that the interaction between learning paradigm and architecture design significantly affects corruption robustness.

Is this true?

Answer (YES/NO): YES